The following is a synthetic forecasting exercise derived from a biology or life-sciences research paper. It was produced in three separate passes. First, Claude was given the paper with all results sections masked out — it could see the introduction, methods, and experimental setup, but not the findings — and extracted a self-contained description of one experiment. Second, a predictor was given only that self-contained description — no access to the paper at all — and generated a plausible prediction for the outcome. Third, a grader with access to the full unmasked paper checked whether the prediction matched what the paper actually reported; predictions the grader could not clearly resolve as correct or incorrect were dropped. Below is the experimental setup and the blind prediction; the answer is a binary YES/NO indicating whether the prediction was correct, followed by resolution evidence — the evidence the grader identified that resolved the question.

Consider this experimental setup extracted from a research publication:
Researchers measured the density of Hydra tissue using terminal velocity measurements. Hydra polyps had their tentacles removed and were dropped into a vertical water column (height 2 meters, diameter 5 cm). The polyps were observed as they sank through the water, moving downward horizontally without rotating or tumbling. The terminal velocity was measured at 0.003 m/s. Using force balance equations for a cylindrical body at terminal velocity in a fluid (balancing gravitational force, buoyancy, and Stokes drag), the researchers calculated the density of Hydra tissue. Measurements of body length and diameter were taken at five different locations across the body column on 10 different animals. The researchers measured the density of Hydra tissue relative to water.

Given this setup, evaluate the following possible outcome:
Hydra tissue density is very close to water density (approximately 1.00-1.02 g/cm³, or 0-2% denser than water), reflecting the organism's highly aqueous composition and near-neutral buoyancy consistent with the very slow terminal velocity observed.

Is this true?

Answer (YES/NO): NO